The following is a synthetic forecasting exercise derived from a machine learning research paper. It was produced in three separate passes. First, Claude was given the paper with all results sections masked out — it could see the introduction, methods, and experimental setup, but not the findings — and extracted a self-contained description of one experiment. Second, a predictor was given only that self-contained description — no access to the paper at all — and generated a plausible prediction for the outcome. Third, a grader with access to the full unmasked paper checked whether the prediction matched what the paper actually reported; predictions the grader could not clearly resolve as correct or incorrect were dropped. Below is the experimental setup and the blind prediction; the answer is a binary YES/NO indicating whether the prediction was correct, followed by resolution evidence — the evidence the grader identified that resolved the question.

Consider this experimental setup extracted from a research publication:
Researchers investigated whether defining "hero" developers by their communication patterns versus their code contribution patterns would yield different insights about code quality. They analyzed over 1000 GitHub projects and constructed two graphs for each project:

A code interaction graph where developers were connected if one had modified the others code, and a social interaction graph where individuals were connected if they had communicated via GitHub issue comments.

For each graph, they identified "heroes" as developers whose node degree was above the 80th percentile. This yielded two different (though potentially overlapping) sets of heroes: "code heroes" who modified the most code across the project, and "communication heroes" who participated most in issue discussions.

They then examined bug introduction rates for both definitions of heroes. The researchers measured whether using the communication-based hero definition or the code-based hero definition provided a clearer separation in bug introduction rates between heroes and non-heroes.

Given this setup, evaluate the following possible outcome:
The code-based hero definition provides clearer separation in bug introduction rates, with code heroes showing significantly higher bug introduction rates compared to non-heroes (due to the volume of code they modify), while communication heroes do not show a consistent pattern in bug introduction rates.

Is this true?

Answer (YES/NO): NO